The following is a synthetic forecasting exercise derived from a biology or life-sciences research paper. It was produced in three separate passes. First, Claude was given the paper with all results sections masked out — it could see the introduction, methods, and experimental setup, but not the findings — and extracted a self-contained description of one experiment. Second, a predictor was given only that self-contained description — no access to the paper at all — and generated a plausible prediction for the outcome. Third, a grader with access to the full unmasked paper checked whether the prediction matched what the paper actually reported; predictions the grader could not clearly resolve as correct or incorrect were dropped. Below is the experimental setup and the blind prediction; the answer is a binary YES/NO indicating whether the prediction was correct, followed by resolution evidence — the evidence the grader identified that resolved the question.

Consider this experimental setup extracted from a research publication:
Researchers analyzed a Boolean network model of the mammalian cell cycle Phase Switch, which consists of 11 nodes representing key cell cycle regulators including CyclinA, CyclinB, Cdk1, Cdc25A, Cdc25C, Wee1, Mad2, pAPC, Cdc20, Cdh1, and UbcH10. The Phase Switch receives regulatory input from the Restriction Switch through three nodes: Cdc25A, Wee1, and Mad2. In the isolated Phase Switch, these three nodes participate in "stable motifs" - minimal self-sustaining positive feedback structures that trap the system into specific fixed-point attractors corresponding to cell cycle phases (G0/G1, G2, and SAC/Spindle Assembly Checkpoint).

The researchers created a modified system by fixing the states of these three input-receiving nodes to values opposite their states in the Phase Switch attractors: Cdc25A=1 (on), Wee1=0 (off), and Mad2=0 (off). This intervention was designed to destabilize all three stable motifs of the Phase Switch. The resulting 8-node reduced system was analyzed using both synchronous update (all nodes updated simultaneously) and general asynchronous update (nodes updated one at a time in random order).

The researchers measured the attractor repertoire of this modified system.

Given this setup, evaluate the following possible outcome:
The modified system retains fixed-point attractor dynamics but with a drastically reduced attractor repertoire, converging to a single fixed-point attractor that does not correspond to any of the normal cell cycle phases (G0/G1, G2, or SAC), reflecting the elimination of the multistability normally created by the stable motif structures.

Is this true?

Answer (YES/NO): NO